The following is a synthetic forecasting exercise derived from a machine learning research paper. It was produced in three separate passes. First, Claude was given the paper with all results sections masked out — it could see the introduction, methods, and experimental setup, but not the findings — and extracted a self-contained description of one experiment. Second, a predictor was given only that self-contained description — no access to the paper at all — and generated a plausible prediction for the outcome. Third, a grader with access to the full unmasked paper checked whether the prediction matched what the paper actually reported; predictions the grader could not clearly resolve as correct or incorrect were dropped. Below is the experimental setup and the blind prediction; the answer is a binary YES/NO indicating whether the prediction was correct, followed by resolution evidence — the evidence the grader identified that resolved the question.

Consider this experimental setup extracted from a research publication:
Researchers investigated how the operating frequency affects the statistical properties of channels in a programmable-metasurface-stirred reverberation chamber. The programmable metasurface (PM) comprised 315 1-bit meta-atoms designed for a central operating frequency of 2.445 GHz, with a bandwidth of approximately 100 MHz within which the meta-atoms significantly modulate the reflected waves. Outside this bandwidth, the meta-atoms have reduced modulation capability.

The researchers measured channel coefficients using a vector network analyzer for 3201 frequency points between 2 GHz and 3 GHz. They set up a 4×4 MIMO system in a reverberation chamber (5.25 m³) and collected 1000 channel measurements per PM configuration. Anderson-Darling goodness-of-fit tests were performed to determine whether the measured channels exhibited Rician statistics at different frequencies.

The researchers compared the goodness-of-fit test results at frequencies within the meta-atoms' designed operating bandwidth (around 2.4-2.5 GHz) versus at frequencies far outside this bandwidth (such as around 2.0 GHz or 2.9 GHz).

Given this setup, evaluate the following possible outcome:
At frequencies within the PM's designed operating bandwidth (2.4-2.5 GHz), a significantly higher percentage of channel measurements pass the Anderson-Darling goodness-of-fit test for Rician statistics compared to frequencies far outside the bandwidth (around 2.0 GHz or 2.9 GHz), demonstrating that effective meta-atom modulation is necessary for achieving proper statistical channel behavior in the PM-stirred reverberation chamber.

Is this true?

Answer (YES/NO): NO